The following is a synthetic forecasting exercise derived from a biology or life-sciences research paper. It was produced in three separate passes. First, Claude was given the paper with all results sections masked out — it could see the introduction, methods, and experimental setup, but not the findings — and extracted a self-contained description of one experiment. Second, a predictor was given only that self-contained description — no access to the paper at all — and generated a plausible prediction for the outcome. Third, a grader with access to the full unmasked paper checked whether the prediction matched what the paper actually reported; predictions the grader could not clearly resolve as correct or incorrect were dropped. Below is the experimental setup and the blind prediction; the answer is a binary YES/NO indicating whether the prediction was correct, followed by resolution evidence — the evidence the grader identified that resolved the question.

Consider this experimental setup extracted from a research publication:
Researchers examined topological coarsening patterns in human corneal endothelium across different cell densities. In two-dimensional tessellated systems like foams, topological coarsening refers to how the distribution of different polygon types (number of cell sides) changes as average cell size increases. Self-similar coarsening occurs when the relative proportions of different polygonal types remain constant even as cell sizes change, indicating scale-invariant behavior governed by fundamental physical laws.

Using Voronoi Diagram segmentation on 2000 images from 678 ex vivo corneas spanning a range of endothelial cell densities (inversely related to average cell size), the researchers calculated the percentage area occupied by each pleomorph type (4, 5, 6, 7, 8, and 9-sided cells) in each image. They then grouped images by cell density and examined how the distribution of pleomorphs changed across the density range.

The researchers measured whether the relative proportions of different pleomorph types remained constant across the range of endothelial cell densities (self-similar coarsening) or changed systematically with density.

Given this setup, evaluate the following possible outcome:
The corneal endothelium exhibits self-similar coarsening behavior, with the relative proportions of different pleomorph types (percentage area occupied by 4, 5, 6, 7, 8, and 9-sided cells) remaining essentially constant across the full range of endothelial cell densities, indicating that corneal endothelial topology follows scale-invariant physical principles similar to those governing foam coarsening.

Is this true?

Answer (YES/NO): NO